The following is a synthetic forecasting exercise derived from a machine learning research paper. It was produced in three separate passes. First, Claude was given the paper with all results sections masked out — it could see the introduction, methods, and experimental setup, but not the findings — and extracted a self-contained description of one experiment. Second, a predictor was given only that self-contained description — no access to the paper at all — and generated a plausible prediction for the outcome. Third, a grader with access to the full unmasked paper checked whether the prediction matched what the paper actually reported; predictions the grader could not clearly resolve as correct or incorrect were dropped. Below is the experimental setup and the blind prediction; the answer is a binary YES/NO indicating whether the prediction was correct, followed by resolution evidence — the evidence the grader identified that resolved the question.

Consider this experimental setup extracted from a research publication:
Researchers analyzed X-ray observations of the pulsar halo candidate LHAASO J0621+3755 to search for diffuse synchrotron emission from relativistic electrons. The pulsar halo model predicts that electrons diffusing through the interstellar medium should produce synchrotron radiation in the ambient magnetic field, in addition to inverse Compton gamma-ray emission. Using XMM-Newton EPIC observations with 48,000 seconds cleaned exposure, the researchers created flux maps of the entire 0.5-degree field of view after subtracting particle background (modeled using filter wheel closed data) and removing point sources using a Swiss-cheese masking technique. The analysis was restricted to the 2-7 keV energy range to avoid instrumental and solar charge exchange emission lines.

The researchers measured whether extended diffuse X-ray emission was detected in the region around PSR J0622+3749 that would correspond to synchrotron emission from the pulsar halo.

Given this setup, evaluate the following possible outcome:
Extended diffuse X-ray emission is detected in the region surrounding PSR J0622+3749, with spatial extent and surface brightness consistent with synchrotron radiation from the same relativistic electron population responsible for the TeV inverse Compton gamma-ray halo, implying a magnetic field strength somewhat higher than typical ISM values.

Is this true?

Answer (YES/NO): NO